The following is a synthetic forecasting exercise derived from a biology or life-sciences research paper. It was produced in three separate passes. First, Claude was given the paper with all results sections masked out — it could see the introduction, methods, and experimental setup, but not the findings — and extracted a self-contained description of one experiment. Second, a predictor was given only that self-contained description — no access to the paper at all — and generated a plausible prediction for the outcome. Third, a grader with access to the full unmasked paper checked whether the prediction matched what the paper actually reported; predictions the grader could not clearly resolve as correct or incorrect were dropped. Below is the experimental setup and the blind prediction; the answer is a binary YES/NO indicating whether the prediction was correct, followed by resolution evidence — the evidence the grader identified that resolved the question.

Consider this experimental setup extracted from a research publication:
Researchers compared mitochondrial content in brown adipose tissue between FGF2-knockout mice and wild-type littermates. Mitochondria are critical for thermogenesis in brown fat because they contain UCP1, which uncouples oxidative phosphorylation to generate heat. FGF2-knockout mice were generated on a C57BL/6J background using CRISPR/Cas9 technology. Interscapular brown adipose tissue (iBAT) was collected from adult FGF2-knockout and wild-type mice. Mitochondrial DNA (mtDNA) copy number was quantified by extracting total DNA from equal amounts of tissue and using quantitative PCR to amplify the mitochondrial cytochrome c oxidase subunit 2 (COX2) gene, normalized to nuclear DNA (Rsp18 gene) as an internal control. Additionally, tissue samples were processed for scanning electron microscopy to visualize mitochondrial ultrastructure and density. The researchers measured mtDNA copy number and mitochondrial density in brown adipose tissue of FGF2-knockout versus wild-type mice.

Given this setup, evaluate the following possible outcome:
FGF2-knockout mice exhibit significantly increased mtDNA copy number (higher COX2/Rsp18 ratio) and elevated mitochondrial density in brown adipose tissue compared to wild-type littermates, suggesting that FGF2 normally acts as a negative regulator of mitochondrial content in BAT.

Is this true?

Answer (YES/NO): YES